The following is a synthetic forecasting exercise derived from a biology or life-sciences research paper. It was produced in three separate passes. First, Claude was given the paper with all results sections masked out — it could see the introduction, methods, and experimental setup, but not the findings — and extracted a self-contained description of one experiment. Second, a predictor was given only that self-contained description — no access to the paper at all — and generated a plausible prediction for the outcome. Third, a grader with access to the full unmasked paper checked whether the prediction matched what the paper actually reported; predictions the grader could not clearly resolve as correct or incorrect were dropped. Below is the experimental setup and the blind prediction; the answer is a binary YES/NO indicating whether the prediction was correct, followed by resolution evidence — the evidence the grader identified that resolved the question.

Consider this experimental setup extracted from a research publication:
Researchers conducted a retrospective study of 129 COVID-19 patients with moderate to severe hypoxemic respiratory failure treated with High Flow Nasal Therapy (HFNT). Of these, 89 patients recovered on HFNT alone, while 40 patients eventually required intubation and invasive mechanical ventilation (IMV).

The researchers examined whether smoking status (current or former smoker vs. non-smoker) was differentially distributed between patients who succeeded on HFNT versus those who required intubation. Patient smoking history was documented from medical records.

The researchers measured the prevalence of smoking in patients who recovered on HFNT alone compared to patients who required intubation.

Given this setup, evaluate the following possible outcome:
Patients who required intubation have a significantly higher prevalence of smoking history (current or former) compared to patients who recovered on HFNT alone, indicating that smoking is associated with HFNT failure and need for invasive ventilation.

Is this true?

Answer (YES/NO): YES